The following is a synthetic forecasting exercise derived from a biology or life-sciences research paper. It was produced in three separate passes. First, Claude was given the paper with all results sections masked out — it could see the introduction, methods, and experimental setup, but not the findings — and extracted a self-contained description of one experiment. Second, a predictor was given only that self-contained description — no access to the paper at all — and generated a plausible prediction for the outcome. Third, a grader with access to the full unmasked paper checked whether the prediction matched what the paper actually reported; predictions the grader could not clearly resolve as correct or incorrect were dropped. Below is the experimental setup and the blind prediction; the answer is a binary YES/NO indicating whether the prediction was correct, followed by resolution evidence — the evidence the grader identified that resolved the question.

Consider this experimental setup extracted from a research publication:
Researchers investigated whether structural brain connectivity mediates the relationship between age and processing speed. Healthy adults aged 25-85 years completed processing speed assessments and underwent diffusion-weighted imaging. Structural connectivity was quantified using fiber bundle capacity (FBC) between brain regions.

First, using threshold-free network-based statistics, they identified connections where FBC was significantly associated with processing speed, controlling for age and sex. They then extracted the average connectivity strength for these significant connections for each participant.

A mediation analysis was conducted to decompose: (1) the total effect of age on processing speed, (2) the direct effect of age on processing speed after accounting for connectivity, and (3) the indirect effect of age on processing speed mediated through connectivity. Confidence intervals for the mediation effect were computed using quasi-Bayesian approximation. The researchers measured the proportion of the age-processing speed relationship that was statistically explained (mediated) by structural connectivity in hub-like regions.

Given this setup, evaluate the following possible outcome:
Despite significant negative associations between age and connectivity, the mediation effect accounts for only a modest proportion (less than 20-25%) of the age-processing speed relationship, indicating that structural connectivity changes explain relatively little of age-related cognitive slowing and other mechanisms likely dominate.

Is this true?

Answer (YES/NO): YES